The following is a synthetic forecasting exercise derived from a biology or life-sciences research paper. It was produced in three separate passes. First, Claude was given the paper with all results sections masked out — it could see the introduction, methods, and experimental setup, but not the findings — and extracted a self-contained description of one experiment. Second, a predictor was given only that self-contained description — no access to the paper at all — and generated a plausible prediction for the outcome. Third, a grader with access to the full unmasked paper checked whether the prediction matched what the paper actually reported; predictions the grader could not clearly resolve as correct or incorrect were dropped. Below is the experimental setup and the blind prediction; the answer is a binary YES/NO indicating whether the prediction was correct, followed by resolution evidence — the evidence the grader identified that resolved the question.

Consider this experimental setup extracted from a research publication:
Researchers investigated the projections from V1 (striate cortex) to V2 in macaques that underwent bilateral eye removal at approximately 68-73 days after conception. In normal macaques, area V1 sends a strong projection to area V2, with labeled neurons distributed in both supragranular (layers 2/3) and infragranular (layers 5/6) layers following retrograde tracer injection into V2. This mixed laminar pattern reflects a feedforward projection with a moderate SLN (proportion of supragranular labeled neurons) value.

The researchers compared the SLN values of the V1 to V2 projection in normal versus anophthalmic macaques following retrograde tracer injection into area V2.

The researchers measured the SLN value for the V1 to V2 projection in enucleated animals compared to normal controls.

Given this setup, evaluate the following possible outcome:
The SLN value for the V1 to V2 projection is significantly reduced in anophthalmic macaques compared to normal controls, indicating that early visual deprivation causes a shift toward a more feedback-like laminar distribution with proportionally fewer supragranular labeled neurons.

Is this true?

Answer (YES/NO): NO